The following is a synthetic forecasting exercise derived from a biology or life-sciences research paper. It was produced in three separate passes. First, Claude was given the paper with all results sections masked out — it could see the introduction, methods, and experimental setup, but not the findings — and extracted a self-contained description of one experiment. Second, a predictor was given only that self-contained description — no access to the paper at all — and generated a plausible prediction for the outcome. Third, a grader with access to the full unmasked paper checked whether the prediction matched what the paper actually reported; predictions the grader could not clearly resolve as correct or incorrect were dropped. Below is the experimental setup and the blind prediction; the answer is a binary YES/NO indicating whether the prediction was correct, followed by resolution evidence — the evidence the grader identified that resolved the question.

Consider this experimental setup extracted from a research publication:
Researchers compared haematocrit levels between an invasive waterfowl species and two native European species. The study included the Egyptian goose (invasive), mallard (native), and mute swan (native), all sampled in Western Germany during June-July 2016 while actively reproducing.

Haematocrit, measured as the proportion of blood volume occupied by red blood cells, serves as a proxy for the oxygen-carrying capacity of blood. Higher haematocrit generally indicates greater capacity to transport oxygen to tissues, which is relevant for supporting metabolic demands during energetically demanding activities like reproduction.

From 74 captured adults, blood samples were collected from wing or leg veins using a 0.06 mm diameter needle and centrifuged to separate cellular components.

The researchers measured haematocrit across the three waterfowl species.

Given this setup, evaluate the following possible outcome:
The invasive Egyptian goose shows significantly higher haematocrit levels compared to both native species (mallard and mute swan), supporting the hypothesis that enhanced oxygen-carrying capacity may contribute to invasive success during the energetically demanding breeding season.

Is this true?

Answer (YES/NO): NO